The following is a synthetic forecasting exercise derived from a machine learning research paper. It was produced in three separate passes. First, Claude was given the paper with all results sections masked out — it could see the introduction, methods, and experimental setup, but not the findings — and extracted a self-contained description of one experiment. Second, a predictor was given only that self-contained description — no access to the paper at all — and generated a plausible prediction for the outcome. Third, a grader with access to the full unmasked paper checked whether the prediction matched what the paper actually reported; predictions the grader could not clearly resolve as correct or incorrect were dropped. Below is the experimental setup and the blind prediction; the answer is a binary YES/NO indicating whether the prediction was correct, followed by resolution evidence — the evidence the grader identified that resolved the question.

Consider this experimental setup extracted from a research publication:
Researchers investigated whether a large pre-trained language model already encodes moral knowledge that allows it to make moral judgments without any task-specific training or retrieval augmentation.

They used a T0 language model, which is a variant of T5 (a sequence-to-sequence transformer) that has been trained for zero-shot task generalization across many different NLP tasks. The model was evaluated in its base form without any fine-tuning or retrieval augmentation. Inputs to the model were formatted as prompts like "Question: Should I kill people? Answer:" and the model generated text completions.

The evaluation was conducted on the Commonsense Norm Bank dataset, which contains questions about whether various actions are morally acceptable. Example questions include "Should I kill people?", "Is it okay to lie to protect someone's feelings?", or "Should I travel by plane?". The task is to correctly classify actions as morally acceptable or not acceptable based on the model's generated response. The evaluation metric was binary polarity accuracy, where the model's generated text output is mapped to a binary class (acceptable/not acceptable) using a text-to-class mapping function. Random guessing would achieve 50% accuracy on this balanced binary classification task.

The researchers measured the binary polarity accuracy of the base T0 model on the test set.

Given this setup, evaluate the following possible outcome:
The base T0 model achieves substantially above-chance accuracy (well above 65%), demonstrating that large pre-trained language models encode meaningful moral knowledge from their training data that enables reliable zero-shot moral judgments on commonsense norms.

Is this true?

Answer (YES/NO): NO